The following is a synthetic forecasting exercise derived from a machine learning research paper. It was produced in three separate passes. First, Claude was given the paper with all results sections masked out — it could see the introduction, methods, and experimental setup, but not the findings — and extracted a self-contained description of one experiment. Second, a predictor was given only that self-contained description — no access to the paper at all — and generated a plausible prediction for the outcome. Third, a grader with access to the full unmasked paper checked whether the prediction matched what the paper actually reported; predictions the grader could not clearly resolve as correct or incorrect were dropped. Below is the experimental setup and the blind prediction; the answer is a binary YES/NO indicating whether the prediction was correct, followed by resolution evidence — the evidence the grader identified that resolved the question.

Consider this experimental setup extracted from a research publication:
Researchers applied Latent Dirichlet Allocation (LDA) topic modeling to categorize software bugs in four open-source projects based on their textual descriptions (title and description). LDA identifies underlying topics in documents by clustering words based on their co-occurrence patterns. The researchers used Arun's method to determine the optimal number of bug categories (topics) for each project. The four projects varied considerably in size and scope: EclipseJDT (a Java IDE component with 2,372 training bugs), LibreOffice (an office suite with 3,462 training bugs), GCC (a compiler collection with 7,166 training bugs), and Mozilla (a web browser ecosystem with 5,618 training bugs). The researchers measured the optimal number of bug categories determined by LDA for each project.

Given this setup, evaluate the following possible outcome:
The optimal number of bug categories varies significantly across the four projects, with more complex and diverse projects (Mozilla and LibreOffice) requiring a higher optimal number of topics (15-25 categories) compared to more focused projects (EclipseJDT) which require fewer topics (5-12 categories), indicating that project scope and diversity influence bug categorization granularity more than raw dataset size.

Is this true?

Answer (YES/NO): NO